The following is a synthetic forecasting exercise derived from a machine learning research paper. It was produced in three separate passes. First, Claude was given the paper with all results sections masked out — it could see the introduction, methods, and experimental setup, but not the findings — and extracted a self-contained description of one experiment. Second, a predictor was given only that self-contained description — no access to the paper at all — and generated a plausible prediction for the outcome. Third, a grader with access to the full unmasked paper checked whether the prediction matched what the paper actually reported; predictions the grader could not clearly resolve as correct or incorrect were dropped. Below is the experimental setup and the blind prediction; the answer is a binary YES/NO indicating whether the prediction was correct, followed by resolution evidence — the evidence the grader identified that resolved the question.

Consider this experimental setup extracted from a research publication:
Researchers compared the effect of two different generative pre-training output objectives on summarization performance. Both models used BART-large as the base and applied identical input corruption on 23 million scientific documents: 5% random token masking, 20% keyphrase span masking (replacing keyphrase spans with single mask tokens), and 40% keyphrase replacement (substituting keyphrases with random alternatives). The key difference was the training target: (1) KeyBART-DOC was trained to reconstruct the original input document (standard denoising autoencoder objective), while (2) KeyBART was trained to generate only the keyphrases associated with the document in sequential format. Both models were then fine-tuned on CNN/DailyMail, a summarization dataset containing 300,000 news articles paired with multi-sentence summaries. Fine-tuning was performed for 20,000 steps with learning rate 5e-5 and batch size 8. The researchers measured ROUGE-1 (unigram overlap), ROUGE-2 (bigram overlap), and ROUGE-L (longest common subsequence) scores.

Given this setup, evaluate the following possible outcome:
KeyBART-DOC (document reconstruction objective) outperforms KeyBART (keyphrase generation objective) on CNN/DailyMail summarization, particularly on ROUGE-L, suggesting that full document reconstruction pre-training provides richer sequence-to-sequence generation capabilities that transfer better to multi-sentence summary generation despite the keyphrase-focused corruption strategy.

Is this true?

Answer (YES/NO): NO